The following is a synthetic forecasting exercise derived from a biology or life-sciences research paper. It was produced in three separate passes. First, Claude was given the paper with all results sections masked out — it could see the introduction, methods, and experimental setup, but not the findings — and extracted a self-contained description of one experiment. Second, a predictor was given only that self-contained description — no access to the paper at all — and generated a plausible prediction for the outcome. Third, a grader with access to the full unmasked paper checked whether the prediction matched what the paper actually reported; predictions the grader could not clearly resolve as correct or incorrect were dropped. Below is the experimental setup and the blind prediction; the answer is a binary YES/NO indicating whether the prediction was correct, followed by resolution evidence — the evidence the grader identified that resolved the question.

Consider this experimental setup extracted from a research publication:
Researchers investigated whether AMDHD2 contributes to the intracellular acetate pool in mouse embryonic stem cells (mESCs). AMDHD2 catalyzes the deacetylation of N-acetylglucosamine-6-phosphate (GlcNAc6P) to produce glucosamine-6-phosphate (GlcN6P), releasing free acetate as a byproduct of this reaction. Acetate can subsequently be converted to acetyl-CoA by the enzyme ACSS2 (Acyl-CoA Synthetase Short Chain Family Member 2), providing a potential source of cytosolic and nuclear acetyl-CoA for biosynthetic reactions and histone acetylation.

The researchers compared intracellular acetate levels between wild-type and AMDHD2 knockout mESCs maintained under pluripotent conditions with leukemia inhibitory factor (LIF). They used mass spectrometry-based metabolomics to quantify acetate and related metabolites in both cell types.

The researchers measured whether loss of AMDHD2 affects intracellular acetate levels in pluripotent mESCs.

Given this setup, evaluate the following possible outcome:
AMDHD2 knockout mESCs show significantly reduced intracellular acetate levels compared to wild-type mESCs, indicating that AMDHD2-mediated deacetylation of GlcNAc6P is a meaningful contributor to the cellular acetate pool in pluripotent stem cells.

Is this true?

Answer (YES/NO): NO